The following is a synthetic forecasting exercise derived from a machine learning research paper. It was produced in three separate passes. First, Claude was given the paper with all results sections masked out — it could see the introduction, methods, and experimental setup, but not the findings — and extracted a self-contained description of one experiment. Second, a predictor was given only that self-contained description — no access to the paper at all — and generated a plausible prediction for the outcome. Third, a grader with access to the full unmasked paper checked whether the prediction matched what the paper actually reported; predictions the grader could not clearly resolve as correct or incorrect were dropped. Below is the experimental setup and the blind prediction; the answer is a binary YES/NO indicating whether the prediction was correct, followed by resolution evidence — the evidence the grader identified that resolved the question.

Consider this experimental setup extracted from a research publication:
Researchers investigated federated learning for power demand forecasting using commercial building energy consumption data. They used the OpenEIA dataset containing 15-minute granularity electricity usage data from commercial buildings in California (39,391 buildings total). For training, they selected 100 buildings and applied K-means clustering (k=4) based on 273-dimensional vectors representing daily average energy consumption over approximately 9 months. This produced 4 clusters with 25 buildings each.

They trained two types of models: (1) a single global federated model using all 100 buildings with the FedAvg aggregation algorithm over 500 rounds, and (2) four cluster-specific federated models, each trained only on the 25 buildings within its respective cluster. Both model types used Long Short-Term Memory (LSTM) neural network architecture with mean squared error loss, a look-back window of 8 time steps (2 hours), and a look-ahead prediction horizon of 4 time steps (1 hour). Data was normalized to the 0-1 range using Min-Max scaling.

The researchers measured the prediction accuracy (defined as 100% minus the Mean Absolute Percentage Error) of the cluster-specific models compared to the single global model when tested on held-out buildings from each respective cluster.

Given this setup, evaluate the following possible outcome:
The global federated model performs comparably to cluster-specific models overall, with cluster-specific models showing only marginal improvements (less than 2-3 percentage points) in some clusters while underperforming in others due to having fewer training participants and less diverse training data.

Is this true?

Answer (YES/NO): YES